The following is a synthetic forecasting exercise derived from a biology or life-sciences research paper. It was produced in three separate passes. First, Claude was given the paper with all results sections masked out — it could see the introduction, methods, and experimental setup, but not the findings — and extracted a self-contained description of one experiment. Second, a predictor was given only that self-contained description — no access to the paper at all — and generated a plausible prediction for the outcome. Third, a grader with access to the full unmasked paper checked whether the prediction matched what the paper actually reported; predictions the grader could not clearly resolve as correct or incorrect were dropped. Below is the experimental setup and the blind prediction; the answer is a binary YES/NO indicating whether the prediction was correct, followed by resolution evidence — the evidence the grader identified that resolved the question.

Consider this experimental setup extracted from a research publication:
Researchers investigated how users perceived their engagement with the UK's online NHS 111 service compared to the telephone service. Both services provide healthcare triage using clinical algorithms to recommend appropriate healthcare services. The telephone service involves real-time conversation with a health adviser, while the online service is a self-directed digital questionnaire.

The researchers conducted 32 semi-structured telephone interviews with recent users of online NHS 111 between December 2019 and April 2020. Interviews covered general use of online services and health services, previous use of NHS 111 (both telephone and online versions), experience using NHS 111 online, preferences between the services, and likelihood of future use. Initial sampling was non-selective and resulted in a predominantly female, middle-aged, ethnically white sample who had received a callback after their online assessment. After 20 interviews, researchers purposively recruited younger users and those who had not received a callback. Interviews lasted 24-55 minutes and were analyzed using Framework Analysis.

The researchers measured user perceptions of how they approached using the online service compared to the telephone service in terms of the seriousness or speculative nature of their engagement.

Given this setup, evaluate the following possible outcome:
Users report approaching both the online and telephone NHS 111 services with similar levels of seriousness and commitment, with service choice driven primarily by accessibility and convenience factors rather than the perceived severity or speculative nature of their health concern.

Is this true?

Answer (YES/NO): NO